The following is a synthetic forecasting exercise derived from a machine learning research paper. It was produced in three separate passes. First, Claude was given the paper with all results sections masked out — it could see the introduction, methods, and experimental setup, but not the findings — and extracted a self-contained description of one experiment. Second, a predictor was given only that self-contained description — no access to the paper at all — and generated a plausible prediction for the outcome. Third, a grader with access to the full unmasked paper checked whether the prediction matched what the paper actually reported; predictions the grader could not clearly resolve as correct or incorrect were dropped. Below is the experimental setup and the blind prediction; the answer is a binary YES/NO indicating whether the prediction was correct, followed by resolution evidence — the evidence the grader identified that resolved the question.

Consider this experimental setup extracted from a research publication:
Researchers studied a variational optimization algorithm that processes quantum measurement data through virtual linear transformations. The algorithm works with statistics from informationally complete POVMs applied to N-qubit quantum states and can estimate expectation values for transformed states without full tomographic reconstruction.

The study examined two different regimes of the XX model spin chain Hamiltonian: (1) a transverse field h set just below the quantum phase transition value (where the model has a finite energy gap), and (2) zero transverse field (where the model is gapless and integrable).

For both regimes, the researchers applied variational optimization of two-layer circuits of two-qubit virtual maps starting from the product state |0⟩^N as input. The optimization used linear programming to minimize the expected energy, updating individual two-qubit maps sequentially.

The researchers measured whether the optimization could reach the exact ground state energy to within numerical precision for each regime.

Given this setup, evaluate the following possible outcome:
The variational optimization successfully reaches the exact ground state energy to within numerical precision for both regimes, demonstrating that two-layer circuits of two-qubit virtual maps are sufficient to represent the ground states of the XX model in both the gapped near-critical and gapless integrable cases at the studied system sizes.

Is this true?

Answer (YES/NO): NO